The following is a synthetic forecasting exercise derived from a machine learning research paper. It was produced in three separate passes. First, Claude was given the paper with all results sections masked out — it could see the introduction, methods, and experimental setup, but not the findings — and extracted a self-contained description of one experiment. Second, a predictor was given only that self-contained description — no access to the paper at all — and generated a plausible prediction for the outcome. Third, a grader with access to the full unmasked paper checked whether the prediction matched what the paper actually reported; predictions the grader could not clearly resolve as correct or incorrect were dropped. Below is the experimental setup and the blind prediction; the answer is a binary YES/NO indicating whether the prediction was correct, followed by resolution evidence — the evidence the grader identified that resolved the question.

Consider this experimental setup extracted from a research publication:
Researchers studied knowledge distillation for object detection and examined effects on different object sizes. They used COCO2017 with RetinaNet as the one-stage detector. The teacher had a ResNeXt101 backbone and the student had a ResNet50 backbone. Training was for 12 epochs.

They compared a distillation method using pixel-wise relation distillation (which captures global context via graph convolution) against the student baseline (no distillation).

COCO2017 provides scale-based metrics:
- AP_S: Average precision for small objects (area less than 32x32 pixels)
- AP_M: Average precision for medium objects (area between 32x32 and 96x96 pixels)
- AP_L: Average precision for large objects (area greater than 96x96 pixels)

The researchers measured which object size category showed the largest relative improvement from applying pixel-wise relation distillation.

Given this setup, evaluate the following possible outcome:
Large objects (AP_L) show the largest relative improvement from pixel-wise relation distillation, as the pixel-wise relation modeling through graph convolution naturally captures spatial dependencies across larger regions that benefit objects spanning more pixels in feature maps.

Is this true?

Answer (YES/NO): NO